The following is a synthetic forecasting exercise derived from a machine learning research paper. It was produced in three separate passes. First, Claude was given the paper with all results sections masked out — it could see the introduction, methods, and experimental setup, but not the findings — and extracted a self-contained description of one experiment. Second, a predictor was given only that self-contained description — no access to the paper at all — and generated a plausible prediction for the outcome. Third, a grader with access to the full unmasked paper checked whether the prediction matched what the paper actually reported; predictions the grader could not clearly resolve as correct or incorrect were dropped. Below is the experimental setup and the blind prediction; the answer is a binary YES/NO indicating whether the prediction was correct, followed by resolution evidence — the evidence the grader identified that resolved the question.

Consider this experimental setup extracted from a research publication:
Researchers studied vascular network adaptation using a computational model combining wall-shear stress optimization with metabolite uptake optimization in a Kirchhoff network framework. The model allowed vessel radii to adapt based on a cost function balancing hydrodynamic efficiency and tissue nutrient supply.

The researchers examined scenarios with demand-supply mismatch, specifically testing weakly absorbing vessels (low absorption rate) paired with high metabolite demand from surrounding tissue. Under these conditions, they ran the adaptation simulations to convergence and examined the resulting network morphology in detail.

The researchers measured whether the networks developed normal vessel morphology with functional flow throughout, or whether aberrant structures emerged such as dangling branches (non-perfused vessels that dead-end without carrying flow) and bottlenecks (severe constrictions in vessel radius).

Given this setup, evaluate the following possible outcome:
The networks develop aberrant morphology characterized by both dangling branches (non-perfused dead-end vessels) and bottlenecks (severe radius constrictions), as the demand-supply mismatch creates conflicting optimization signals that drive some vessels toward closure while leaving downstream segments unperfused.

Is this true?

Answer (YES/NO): YES